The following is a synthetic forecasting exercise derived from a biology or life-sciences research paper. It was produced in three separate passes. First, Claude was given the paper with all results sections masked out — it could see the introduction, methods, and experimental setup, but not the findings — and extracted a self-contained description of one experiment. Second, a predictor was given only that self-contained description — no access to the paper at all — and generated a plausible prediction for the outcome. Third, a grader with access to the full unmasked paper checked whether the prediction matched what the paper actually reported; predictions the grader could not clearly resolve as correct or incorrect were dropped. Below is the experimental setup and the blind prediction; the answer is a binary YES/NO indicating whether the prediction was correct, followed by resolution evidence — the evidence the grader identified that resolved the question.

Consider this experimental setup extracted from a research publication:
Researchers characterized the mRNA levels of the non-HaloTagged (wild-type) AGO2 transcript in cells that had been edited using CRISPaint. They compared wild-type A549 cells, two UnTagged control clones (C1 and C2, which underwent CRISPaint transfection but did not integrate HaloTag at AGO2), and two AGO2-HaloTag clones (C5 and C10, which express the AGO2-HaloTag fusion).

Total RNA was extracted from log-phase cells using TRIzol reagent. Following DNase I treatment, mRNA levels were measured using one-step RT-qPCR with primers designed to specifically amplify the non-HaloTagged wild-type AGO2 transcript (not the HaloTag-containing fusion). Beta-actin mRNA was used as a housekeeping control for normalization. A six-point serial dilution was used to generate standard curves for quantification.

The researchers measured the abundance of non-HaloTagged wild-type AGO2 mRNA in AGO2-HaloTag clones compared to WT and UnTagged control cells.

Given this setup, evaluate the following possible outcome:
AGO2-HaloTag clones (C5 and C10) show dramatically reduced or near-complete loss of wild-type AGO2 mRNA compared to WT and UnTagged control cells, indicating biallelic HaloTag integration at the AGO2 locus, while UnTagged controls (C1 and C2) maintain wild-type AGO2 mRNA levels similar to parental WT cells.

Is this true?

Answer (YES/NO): NO